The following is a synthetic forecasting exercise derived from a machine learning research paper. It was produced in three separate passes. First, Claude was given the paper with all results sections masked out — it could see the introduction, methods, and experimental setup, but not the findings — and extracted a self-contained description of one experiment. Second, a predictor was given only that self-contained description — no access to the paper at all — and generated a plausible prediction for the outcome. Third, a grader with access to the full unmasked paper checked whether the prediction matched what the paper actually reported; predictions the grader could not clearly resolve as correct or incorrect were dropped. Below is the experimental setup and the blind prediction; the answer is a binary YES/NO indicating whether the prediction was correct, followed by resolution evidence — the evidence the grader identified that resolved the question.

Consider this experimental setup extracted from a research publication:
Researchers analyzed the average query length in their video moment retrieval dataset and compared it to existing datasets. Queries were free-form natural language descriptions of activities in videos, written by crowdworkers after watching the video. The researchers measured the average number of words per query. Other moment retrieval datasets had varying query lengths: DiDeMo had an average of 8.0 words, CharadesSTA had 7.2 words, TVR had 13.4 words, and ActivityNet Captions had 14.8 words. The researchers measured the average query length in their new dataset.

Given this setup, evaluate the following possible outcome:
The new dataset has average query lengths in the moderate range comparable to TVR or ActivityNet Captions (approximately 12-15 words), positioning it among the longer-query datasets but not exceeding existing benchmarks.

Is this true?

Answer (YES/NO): NO